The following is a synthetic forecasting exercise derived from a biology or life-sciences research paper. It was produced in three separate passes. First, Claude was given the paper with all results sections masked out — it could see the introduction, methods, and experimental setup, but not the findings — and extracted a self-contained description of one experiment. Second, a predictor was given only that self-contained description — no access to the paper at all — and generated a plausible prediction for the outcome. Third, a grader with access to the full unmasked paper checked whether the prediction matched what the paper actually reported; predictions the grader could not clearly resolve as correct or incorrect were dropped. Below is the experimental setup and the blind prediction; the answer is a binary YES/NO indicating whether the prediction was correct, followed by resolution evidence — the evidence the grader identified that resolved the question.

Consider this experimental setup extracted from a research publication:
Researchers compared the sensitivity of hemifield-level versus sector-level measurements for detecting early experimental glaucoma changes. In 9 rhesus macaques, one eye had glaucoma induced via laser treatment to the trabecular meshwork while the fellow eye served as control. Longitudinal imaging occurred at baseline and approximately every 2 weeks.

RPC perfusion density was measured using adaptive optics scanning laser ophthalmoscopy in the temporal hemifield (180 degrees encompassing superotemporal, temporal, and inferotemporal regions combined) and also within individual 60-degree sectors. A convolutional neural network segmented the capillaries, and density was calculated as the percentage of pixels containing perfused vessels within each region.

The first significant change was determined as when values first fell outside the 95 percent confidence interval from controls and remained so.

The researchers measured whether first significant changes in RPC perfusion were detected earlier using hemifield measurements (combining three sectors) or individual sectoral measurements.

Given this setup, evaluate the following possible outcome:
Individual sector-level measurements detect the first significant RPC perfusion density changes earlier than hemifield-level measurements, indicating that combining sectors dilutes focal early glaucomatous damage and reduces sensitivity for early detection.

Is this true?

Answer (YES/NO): YES